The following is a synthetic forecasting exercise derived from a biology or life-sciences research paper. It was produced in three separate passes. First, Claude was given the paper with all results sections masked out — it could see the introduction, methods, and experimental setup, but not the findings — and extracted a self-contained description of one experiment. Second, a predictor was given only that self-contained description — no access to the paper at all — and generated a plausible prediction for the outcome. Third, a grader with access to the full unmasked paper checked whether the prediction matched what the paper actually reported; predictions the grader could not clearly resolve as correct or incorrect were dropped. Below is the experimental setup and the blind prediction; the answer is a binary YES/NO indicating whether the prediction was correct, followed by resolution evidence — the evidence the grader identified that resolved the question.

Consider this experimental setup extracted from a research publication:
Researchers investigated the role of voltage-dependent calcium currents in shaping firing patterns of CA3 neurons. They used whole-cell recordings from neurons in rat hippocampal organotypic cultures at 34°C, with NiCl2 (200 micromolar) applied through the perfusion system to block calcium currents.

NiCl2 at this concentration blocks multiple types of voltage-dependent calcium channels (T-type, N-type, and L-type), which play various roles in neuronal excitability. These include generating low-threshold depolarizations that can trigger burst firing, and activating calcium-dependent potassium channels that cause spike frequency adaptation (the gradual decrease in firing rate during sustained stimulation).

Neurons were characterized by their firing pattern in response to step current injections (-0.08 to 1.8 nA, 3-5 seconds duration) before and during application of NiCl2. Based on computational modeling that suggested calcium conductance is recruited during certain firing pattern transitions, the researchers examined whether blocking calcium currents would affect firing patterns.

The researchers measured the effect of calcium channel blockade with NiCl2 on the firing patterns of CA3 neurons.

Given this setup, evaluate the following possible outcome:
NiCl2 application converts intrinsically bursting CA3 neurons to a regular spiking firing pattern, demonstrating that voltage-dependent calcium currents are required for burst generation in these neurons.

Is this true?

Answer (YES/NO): NO